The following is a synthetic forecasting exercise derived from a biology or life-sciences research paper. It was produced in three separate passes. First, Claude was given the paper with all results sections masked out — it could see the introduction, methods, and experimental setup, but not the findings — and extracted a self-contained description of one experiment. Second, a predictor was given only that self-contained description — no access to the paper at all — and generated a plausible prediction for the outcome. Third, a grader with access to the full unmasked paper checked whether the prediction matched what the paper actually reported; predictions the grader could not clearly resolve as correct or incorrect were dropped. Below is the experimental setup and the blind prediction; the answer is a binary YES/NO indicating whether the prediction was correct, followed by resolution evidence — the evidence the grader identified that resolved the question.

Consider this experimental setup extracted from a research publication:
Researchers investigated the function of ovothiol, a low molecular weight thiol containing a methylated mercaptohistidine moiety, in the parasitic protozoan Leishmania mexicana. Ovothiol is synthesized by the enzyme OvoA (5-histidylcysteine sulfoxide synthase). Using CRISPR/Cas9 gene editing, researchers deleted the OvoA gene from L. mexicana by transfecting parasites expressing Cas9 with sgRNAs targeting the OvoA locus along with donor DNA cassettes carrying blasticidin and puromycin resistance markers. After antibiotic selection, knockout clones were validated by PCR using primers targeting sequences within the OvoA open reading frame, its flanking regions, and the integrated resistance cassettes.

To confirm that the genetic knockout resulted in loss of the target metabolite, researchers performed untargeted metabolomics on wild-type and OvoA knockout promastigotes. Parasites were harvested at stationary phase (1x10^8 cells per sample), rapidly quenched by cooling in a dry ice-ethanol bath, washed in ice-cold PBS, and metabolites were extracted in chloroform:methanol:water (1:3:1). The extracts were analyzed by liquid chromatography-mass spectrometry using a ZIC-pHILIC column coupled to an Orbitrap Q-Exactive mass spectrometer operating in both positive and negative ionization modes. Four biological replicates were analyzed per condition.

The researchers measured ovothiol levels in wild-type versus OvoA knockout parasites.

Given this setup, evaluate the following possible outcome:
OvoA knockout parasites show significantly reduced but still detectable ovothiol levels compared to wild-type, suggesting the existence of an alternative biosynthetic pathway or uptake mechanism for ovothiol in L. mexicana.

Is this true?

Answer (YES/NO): NO